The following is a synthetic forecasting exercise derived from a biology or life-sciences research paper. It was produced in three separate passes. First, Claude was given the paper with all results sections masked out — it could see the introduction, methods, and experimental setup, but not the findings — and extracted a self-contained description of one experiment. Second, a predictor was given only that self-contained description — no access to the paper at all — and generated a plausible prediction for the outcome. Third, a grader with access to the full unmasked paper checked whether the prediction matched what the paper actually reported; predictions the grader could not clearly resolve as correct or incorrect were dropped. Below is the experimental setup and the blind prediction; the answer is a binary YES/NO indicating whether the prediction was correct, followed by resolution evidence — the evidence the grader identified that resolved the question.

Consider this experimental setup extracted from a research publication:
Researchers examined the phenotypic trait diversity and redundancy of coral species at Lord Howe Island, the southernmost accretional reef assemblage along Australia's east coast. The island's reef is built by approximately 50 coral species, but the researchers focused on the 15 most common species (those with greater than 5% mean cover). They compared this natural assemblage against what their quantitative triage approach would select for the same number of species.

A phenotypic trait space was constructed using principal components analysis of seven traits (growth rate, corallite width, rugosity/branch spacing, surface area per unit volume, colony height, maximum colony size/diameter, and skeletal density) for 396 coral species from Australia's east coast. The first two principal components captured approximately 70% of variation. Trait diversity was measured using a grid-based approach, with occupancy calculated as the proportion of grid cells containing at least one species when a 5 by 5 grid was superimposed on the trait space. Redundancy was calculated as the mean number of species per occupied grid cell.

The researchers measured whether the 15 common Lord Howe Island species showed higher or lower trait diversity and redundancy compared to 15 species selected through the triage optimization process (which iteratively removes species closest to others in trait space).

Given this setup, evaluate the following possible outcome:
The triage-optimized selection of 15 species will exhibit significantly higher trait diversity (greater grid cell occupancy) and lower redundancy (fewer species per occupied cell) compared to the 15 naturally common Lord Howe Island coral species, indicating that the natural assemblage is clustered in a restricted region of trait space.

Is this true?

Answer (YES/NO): NO